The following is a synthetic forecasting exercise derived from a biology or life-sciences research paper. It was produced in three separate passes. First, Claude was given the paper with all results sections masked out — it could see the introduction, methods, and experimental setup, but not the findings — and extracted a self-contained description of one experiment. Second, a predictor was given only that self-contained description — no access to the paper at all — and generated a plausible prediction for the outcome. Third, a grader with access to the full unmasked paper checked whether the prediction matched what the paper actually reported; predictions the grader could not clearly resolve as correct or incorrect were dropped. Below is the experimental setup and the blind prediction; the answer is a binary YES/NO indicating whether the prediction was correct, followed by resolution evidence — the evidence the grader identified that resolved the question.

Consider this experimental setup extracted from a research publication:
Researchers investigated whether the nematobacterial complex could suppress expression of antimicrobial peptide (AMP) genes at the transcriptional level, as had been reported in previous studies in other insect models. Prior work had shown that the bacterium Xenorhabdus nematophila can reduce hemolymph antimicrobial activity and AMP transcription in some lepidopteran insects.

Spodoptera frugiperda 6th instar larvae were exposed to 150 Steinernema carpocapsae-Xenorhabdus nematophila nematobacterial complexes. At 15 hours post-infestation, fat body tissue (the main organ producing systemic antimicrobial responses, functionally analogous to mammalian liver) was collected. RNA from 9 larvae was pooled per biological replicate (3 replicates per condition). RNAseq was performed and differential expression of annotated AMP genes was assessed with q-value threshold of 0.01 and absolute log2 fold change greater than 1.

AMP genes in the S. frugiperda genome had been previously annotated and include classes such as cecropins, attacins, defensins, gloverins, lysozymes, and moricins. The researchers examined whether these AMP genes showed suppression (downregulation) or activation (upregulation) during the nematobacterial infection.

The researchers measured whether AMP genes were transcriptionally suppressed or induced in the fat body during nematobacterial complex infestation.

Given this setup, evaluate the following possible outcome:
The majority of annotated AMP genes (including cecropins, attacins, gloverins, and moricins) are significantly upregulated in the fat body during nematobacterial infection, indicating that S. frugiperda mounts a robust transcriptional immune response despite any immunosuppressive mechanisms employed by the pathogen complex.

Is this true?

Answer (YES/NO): YES